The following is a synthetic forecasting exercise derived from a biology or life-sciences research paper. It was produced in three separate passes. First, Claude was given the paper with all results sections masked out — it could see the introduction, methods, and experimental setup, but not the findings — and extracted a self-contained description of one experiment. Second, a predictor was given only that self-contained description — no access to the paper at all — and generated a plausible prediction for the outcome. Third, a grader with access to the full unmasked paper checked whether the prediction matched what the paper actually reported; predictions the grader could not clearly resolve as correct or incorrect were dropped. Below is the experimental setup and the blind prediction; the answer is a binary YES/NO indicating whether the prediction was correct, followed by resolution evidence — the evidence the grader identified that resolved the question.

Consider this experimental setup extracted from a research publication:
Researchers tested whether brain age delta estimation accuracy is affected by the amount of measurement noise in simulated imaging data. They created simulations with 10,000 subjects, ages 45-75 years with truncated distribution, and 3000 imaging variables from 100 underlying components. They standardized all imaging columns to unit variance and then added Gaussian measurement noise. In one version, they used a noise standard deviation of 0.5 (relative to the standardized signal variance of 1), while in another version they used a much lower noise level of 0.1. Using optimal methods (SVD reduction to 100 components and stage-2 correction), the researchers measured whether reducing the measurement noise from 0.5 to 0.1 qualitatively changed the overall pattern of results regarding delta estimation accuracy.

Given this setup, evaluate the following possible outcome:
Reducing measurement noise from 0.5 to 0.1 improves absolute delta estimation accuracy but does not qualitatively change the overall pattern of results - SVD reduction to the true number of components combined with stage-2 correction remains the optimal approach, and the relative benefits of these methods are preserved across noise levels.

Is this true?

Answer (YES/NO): YES